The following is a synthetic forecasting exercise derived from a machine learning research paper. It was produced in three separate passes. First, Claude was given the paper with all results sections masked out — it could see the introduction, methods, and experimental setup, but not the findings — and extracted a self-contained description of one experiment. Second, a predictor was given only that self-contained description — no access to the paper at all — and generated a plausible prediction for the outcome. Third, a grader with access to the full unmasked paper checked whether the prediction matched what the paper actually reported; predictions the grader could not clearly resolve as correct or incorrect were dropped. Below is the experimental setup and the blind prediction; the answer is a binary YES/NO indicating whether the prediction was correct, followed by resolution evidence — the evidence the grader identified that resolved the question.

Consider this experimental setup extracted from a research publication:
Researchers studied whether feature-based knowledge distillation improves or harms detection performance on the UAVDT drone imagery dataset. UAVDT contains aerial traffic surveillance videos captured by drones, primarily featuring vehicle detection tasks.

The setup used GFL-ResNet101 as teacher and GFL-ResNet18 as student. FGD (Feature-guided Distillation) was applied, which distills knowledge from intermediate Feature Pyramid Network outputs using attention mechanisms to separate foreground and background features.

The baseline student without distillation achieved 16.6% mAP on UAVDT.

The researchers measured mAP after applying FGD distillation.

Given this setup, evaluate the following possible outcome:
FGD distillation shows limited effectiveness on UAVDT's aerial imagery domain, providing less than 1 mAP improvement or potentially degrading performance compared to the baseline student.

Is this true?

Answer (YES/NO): YES